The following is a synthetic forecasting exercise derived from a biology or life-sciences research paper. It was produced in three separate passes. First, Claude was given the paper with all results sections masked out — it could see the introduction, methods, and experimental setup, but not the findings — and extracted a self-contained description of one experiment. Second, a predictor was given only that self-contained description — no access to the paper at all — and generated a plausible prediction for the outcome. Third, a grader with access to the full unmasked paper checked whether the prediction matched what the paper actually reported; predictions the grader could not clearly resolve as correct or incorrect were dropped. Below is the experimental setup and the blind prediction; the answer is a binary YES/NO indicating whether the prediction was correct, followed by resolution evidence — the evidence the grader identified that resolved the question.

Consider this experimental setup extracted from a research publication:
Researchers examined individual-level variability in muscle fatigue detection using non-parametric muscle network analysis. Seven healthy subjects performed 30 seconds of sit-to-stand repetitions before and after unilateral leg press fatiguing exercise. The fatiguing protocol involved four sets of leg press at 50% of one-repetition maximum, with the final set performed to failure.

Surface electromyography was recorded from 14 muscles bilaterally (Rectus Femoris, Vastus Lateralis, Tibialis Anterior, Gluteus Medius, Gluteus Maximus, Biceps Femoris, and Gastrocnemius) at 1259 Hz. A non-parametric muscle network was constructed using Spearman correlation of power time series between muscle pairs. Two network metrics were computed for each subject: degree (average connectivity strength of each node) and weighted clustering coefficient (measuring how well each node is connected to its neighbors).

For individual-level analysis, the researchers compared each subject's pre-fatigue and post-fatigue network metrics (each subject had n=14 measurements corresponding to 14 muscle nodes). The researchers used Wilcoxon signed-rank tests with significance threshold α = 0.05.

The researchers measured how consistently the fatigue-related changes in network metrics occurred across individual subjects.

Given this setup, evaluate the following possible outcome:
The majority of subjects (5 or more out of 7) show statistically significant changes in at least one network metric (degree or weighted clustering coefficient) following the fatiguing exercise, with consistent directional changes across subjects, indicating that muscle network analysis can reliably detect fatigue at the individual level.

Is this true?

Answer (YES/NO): YES